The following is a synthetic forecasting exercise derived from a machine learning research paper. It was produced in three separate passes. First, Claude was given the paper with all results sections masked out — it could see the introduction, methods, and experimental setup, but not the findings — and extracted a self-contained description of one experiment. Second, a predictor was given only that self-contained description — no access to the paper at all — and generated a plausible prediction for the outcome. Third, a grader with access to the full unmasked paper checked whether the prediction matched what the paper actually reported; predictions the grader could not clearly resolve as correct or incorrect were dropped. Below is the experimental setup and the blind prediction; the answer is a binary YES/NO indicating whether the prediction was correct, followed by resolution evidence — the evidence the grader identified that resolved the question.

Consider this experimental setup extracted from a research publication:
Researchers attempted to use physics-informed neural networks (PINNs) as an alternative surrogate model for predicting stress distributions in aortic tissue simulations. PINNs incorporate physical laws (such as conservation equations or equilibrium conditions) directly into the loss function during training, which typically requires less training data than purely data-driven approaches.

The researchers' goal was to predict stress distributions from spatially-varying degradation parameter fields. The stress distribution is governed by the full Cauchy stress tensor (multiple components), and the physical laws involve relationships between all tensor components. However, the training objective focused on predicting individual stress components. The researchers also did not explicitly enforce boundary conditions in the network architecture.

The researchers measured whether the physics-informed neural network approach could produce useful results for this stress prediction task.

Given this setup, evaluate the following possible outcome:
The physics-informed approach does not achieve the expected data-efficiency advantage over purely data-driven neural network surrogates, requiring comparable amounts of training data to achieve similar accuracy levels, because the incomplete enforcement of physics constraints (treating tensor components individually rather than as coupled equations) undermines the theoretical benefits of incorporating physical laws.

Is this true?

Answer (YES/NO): NO